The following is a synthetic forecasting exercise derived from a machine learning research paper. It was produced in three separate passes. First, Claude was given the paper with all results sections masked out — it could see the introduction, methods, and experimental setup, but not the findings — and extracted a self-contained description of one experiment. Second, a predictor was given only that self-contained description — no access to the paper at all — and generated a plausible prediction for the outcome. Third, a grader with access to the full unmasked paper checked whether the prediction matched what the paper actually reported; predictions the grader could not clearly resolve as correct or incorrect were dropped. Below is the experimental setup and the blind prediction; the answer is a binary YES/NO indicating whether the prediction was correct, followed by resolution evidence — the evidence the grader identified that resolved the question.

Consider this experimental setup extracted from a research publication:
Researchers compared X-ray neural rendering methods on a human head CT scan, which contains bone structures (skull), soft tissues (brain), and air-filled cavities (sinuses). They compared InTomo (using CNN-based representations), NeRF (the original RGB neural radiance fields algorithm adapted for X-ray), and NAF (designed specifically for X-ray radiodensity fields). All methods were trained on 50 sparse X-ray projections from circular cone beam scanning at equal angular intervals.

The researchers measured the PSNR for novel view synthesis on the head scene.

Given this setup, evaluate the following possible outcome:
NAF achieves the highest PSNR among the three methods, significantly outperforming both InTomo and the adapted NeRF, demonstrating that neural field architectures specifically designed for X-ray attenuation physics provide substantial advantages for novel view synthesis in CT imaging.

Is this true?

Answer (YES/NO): NO